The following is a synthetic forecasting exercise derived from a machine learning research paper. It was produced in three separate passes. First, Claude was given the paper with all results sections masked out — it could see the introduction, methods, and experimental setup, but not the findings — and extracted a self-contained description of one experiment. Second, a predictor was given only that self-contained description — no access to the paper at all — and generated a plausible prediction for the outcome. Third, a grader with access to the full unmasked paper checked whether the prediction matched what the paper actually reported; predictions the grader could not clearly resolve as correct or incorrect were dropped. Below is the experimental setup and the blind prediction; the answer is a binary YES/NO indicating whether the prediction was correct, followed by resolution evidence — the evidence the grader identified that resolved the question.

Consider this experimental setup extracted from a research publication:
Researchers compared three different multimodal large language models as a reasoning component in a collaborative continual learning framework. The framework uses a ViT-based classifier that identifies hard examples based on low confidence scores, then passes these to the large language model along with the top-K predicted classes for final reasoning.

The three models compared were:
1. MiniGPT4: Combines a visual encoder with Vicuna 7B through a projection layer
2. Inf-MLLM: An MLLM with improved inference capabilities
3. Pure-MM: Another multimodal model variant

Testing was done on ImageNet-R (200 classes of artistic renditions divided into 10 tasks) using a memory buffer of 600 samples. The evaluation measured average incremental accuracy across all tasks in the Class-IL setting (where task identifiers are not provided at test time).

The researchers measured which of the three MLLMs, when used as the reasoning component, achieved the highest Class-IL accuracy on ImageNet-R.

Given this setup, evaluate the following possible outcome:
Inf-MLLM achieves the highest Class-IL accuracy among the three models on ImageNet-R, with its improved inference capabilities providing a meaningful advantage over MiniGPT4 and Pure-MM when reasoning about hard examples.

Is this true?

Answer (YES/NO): NO